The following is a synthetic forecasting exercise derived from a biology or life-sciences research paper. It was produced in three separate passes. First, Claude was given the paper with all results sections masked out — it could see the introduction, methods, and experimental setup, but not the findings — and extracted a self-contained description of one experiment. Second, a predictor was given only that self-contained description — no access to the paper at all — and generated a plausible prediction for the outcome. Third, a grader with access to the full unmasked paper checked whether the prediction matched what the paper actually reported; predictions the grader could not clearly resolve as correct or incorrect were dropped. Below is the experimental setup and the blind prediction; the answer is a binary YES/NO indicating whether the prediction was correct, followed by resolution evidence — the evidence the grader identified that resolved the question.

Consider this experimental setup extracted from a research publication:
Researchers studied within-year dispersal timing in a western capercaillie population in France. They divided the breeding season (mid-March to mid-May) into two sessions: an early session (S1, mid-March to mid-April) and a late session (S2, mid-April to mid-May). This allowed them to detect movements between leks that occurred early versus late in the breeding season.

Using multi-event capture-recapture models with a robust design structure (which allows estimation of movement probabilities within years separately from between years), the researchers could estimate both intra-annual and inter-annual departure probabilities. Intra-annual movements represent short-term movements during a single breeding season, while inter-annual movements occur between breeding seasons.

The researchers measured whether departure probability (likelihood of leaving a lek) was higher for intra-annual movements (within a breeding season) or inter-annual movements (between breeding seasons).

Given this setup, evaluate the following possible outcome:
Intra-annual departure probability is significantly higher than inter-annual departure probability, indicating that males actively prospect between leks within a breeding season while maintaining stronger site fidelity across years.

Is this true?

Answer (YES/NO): NO